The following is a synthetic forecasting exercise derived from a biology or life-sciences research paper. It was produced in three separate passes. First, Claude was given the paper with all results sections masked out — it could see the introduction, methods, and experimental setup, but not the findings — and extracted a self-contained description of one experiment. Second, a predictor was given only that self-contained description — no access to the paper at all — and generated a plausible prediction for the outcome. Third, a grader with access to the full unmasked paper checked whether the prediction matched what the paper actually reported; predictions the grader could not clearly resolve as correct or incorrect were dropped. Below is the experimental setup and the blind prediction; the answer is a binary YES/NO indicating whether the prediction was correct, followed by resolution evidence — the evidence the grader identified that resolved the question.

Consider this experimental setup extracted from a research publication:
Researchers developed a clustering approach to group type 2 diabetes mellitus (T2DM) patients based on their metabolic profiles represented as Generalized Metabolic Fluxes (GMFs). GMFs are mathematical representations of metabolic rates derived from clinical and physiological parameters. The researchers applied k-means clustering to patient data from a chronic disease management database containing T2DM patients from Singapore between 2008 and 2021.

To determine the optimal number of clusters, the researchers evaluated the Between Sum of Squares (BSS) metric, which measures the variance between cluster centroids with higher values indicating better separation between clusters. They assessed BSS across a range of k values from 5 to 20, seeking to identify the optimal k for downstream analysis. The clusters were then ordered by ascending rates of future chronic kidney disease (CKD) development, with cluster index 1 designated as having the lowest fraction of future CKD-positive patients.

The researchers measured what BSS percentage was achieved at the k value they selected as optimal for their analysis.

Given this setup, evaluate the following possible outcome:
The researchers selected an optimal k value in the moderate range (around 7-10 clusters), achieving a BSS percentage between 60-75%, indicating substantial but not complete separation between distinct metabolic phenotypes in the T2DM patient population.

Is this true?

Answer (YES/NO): NO